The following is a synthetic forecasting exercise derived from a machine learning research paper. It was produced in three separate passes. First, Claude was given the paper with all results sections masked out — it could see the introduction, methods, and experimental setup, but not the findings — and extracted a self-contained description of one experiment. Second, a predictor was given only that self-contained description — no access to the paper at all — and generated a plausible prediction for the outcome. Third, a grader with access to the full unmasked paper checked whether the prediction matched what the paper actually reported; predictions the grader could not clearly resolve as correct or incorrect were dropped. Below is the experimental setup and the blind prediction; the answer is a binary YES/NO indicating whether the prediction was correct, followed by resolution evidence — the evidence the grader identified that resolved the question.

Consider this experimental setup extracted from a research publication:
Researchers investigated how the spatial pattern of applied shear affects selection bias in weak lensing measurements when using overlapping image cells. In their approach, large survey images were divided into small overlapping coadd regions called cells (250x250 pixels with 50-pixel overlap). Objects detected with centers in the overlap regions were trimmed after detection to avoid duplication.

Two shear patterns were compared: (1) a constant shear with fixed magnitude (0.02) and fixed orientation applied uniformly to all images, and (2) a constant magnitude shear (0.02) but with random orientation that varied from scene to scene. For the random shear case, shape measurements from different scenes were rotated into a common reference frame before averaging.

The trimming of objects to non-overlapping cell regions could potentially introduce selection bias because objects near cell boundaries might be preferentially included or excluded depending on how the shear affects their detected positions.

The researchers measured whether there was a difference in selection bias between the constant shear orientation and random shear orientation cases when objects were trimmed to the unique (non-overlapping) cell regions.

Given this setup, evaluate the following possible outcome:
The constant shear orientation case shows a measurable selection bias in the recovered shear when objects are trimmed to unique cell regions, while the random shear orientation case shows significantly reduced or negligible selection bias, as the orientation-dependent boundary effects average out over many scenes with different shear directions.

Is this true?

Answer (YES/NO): NO